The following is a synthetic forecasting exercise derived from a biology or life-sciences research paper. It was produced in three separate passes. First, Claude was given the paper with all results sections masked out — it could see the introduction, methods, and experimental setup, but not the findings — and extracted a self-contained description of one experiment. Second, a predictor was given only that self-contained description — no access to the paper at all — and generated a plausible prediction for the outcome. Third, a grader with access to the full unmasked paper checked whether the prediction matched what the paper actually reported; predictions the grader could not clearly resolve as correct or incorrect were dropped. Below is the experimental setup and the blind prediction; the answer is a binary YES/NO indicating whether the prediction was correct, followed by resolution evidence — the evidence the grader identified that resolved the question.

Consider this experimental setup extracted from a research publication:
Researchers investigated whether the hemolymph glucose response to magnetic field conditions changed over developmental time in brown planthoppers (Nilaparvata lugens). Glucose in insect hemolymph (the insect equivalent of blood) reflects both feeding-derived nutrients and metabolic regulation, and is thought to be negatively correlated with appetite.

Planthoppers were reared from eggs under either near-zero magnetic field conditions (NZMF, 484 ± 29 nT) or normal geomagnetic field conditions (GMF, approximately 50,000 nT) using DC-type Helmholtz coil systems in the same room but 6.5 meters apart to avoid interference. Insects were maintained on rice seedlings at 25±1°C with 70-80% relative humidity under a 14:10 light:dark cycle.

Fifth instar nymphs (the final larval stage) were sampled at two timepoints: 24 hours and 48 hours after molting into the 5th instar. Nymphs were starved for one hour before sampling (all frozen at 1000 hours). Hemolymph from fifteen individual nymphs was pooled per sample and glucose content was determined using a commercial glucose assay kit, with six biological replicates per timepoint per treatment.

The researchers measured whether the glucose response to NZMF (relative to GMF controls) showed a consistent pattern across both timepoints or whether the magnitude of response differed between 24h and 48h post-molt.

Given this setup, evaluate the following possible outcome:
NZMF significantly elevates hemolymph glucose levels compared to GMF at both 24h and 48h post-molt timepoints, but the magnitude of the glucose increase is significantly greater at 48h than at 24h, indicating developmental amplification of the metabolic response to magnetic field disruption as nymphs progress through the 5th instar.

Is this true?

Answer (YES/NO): NO